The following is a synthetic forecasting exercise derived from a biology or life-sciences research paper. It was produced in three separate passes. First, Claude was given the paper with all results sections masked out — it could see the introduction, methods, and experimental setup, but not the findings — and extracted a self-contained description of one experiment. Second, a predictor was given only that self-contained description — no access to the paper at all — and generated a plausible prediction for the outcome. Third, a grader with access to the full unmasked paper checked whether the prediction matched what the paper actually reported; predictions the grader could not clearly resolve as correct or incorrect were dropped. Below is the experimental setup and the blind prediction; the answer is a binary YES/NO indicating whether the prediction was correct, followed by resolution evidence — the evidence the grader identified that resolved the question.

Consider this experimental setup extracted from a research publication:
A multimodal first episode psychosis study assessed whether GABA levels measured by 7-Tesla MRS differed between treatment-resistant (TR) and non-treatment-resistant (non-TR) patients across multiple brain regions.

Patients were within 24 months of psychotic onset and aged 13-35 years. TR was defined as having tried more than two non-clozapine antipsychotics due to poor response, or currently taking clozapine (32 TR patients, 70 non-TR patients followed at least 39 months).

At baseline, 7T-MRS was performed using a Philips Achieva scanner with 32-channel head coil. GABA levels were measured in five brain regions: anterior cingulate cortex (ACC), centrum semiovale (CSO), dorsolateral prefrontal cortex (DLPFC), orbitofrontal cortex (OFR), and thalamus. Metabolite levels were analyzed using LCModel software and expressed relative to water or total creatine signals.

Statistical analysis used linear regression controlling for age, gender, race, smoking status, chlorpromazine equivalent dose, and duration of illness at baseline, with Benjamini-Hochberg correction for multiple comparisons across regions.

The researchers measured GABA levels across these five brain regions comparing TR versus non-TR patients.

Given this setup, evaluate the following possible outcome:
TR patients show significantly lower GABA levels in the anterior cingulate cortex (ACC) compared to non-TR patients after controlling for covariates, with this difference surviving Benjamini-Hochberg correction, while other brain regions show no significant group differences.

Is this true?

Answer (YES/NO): NO